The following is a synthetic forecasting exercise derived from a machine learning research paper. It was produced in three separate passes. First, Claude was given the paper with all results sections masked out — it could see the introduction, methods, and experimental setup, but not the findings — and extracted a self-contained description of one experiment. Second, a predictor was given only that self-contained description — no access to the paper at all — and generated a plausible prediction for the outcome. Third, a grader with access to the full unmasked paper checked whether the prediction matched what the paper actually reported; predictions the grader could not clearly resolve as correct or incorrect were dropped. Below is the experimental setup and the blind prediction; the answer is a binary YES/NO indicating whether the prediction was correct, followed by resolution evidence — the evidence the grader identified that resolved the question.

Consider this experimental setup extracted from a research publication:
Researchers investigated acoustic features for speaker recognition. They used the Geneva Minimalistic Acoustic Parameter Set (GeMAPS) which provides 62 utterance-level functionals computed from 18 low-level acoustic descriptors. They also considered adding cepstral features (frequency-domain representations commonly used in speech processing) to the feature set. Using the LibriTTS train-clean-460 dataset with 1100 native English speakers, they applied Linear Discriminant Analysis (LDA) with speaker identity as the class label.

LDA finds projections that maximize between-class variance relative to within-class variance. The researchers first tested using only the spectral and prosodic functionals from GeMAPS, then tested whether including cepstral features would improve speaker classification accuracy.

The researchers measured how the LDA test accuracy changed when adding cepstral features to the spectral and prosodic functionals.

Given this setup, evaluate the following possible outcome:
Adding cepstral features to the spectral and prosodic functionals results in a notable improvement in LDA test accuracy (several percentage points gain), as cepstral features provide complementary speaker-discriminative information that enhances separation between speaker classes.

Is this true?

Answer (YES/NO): YES